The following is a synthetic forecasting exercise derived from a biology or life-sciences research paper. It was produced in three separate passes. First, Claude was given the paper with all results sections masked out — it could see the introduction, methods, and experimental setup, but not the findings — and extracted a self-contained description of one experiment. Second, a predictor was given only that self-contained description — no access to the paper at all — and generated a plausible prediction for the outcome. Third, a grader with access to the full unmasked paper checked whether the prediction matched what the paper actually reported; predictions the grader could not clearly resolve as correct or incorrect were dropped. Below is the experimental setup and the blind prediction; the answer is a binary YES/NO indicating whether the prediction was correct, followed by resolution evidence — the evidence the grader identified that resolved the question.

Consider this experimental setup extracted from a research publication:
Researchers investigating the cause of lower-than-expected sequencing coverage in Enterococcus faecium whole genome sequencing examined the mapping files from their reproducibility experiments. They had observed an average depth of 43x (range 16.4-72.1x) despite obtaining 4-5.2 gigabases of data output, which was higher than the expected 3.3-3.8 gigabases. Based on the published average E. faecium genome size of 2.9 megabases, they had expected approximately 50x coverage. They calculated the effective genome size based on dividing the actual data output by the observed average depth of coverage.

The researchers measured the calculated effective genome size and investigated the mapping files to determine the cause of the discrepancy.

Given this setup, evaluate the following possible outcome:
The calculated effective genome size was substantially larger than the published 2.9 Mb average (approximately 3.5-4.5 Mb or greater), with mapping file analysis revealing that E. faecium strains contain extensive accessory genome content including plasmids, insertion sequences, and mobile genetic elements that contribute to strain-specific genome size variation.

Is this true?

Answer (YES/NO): NO